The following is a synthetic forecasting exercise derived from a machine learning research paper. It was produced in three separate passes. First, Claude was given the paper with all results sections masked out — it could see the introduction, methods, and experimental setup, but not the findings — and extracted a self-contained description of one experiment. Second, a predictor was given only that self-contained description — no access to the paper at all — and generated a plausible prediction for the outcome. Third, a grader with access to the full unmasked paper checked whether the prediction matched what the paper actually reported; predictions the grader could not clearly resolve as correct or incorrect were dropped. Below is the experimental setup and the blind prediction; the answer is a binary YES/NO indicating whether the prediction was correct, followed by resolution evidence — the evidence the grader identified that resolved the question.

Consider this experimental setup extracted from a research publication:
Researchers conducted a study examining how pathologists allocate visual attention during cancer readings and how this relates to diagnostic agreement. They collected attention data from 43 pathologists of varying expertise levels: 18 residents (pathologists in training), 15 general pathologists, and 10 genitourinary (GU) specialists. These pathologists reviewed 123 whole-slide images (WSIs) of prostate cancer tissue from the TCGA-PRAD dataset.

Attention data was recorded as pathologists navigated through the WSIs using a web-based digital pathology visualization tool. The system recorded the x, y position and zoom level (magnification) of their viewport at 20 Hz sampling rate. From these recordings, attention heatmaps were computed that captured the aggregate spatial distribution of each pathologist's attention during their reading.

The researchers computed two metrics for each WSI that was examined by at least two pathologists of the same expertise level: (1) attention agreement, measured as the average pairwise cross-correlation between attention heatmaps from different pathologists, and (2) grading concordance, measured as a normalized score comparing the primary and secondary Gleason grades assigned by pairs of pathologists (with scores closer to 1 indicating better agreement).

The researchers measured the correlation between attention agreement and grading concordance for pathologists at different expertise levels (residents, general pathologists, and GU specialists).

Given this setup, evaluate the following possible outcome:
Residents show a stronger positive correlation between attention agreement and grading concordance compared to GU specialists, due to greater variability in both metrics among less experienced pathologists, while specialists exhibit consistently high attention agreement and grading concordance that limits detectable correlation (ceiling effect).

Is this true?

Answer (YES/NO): YES